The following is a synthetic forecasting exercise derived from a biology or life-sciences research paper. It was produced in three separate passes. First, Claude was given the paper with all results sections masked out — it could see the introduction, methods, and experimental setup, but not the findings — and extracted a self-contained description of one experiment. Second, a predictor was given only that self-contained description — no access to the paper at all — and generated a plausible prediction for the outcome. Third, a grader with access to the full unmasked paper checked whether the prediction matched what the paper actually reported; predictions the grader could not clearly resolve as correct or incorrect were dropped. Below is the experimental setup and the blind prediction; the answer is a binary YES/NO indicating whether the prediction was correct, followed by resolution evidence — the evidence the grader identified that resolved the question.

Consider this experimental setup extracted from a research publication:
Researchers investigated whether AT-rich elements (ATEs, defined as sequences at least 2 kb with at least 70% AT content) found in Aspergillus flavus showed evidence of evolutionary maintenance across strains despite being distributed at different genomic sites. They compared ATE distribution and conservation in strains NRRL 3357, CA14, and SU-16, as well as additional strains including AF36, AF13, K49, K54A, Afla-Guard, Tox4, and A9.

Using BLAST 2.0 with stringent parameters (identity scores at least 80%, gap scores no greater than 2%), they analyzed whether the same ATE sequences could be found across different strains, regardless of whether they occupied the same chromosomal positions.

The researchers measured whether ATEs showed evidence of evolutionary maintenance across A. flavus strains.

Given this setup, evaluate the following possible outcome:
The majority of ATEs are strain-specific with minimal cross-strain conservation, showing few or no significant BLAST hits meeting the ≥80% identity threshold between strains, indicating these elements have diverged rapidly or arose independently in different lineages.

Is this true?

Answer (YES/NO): NO